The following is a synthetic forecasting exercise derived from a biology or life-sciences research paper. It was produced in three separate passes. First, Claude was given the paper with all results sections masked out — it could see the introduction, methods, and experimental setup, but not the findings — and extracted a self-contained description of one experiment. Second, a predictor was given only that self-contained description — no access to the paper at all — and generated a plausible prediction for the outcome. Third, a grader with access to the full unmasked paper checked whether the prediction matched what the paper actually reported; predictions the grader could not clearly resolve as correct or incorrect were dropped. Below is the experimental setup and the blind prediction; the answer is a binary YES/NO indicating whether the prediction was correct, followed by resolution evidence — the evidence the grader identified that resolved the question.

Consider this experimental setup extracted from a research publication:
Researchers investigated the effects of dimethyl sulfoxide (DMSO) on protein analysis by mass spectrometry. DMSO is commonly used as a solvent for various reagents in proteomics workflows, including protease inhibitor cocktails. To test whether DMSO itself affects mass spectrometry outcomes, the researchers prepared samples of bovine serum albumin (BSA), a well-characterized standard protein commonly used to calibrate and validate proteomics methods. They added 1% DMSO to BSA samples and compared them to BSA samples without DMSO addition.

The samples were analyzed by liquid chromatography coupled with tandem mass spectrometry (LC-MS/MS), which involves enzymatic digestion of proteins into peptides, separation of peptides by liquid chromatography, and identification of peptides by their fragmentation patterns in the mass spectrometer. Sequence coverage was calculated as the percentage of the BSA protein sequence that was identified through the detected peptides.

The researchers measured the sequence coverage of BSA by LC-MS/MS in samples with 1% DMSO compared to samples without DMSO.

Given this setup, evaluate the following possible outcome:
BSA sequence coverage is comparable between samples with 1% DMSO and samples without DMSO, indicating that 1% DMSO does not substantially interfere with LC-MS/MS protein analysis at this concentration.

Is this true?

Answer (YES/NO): NO